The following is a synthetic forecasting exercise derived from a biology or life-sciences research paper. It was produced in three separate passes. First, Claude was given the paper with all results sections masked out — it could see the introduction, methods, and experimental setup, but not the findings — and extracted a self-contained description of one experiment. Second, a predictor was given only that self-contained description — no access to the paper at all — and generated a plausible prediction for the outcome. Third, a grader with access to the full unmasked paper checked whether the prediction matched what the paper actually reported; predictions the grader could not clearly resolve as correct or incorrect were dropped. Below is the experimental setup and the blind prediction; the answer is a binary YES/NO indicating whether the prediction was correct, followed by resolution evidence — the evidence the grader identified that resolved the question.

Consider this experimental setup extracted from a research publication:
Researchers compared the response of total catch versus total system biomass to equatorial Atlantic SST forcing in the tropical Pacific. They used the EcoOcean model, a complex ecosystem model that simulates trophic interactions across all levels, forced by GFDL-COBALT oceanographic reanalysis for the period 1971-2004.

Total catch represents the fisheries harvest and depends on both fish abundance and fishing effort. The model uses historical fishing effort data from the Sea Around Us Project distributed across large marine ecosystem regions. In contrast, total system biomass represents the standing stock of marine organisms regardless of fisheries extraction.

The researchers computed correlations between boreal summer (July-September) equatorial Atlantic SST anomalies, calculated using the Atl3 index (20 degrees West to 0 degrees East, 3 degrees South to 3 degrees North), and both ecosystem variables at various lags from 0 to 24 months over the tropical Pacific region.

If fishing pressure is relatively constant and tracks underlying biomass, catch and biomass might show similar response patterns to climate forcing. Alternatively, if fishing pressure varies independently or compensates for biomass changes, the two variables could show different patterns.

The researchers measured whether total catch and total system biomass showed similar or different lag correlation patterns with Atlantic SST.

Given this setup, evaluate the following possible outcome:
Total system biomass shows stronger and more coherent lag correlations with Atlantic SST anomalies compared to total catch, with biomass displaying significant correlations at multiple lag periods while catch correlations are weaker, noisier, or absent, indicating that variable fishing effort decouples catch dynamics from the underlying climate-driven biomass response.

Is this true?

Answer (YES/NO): NO